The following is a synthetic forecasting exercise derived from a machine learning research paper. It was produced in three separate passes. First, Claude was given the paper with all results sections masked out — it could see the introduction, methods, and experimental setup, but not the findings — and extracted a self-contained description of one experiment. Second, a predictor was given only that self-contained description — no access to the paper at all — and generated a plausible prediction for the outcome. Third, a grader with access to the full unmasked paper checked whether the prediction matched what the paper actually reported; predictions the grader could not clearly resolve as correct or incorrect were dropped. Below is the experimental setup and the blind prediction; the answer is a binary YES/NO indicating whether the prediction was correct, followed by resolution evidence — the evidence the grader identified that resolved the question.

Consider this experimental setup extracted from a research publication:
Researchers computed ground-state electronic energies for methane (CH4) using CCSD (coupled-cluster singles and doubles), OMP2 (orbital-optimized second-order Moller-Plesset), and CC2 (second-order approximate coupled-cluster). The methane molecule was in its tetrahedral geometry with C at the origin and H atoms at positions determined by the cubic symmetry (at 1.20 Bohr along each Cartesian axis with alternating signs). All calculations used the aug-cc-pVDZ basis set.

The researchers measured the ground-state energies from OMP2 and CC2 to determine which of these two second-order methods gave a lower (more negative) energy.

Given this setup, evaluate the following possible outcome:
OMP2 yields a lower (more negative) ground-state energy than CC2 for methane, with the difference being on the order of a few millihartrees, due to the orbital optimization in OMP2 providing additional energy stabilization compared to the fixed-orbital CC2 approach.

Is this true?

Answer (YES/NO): NO